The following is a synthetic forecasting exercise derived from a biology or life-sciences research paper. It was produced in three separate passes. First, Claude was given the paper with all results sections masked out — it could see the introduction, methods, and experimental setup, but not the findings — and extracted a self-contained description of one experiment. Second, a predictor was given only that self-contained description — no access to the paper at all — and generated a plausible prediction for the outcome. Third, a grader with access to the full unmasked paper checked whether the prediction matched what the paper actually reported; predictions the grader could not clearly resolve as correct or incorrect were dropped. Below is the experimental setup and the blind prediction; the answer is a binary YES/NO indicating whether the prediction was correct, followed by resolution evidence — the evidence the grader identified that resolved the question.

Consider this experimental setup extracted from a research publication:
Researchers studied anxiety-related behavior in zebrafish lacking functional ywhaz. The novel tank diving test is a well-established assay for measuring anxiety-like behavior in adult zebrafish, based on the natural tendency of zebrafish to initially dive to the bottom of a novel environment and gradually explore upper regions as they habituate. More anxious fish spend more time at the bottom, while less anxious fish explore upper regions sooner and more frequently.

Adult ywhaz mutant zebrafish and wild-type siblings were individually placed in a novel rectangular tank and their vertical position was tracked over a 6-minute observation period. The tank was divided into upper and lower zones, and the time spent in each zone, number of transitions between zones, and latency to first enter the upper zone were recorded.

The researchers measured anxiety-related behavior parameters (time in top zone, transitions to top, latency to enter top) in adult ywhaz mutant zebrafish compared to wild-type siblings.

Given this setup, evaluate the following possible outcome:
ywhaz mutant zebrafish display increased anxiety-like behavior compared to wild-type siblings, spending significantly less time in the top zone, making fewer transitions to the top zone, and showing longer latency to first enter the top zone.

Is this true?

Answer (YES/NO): NO